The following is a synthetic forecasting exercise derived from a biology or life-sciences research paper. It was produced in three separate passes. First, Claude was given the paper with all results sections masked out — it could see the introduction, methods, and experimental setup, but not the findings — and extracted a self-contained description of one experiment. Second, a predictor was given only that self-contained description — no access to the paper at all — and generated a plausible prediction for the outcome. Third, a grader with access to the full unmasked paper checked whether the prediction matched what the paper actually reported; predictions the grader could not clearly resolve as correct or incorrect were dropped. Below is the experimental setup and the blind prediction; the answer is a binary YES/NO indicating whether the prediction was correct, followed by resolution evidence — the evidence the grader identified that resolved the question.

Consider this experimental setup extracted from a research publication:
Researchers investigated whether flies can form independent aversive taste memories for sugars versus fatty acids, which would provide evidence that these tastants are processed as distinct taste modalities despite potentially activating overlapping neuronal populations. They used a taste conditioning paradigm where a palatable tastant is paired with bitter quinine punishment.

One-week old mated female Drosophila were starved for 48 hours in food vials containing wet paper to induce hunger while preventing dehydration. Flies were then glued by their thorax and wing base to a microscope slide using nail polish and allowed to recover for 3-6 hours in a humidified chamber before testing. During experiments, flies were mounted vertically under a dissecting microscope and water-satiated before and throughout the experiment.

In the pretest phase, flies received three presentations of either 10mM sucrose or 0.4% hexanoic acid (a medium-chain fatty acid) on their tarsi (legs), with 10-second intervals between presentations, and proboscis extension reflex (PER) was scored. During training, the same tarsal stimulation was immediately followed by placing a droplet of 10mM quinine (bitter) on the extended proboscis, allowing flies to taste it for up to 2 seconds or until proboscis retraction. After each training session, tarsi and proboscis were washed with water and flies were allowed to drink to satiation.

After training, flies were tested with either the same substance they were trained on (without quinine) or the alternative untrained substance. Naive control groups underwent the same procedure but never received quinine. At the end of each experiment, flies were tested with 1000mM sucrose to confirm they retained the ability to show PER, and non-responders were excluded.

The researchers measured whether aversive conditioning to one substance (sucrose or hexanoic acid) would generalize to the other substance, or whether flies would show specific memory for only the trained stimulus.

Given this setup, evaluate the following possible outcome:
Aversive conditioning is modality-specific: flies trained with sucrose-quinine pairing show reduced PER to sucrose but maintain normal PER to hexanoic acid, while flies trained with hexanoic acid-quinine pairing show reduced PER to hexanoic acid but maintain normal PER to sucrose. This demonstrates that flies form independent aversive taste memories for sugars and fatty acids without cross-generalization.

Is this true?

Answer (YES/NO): YES